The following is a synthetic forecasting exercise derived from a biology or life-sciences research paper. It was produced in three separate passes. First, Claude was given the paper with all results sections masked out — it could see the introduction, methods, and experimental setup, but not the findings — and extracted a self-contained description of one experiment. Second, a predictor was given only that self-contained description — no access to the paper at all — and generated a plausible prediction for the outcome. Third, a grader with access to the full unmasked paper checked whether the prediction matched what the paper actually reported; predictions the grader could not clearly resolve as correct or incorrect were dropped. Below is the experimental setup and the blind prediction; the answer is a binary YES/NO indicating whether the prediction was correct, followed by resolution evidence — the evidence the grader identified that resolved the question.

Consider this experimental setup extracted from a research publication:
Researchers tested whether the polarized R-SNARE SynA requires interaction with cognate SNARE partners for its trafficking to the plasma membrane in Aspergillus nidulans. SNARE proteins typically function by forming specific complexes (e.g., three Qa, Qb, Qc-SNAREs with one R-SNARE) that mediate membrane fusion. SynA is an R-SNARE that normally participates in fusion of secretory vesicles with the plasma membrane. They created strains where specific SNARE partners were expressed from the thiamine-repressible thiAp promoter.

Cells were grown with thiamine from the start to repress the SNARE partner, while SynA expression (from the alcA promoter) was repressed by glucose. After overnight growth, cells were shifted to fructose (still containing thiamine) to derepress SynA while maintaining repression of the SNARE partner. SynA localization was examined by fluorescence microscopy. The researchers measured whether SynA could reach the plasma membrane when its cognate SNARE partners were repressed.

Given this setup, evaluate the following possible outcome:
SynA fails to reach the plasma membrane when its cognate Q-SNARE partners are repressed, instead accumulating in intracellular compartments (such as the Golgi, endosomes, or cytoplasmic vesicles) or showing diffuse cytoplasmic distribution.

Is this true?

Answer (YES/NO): NO